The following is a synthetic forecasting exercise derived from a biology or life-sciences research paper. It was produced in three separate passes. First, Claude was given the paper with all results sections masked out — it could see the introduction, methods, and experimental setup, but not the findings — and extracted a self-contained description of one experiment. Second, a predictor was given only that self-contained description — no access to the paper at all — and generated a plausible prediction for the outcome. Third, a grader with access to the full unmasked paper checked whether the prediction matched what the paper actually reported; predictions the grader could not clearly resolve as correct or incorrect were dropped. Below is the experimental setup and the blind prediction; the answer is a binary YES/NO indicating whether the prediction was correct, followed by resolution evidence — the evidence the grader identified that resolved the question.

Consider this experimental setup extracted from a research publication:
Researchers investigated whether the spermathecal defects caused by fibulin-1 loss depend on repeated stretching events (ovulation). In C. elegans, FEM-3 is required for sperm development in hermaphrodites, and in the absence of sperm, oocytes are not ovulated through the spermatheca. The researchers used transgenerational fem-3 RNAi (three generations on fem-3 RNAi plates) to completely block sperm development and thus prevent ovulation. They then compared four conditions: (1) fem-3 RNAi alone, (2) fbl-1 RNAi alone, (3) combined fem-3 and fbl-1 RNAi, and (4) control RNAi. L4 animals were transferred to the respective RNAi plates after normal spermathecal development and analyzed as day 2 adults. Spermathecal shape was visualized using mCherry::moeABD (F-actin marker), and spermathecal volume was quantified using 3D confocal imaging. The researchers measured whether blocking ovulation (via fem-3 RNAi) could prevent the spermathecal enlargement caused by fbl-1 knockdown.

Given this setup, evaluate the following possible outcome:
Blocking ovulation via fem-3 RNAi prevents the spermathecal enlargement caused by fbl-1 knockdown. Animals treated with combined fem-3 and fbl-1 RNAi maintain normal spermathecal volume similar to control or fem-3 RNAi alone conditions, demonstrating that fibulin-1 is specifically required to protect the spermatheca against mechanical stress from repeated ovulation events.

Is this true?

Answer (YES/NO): YES